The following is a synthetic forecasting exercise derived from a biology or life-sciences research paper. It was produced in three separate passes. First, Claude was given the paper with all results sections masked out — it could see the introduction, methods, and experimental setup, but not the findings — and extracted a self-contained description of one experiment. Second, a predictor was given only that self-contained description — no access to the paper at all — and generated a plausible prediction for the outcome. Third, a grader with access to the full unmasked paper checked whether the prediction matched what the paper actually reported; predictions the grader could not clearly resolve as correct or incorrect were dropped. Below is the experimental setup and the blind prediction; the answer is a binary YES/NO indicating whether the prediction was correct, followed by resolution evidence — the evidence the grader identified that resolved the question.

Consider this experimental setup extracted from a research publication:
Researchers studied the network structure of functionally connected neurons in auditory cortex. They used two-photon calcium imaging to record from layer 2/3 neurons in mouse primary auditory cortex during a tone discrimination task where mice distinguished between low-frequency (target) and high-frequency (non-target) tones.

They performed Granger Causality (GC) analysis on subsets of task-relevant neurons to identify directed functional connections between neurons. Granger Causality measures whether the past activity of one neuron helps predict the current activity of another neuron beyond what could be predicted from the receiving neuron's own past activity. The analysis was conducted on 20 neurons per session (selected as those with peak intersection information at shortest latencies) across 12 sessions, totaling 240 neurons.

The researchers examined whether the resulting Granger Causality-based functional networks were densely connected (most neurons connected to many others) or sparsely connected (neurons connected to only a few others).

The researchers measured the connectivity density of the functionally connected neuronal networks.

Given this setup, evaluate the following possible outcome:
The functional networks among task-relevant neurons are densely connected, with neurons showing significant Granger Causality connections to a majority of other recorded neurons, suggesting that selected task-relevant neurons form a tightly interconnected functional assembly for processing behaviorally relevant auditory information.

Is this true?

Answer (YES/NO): NO